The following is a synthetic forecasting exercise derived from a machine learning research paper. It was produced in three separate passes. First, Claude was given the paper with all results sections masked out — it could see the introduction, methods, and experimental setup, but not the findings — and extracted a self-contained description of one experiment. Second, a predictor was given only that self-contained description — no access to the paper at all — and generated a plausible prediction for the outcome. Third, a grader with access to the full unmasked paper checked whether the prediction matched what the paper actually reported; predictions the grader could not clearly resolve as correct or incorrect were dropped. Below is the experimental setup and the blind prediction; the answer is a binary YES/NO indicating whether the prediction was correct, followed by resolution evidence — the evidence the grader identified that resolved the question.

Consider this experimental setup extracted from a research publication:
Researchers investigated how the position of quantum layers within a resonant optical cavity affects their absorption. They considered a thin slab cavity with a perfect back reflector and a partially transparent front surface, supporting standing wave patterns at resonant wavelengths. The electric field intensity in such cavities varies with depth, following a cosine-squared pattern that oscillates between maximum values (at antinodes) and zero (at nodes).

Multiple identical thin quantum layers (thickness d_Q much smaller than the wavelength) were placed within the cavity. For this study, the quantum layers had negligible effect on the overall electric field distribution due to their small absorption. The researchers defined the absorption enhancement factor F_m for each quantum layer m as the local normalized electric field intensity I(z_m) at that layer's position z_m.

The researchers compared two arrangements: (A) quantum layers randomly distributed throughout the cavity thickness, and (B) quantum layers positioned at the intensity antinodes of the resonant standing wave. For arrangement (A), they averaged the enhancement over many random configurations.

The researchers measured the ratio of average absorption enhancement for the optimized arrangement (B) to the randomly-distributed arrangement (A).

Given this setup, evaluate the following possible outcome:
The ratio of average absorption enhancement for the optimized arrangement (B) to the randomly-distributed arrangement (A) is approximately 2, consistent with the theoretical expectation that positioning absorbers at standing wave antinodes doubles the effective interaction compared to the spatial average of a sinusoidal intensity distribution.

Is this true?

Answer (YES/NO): YES